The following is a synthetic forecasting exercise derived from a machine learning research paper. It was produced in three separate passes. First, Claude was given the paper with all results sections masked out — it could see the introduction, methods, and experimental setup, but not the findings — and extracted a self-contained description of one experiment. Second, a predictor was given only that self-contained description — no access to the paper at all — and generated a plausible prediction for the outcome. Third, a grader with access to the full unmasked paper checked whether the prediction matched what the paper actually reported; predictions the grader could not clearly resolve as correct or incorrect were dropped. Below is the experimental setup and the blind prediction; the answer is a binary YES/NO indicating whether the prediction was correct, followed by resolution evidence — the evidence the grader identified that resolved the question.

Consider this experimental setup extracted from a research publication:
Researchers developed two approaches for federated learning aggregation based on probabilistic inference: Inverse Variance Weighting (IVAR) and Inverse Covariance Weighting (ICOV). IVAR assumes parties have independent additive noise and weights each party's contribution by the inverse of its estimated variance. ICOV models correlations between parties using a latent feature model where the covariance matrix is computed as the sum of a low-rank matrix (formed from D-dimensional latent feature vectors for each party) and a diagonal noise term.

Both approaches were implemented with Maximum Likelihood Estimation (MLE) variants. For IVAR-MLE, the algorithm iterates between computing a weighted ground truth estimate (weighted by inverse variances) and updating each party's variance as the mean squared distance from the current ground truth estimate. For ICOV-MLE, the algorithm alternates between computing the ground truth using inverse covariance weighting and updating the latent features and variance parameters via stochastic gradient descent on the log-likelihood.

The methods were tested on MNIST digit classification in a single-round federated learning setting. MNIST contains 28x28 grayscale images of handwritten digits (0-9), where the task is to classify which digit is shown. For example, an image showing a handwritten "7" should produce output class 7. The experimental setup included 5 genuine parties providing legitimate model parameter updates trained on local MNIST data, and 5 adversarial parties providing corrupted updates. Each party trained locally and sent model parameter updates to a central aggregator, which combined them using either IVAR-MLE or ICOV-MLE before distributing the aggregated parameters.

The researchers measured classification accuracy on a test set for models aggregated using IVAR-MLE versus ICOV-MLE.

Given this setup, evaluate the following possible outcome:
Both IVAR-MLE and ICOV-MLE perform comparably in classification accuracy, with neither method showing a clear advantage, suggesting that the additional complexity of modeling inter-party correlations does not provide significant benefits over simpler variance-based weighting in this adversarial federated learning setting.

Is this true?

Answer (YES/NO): NO